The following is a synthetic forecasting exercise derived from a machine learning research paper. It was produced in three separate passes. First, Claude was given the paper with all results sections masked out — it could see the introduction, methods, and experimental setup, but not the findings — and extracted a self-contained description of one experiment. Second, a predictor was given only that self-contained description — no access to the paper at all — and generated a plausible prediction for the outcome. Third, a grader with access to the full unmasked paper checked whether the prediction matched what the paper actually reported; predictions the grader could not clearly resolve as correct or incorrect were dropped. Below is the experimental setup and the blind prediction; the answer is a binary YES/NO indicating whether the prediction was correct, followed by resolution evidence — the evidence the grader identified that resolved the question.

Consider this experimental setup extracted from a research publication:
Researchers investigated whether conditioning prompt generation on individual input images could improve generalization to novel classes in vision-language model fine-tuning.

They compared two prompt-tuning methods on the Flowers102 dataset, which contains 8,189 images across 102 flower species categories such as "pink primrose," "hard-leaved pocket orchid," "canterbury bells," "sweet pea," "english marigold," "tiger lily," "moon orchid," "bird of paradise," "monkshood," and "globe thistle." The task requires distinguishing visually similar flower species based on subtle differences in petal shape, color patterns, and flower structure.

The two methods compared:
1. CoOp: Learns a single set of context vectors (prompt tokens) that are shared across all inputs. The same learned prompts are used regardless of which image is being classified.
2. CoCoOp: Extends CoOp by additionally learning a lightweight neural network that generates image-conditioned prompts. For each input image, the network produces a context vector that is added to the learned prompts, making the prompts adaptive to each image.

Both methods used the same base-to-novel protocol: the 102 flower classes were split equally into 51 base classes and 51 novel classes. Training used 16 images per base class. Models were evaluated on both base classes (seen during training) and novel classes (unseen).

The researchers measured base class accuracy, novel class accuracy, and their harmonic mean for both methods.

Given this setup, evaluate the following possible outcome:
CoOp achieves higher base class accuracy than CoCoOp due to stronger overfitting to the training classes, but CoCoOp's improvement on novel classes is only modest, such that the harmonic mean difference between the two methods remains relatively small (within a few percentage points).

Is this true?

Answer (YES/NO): NO